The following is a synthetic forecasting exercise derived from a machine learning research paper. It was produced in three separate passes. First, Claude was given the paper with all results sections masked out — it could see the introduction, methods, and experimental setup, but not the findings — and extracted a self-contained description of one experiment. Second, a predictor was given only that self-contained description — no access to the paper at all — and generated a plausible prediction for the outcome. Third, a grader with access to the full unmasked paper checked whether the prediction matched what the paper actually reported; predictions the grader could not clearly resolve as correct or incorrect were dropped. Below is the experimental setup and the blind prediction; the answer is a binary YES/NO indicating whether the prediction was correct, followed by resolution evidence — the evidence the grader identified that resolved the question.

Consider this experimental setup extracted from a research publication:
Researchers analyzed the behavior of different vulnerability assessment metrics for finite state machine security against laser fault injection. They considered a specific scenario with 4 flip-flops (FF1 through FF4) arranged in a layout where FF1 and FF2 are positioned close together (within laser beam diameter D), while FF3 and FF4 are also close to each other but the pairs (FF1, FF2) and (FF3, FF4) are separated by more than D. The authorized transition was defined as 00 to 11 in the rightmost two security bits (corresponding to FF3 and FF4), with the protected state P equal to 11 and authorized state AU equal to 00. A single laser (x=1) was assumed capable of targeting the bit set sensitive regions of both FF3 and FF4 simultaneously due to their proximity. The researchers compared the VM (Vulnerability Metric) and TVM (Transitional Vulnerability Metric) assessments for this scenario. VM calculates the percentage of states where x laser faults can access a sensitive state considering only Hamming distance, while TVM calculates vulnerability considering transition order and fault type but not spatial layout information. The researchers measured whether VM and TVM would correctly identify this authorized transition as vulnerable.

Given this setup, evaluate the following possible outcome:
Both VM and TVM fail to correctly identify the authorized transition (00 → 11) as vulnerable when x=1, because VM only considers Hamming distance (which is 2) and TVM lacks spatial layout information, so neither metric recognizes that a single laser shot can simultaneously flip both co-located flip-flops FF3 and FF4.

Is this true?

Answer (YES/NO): YES